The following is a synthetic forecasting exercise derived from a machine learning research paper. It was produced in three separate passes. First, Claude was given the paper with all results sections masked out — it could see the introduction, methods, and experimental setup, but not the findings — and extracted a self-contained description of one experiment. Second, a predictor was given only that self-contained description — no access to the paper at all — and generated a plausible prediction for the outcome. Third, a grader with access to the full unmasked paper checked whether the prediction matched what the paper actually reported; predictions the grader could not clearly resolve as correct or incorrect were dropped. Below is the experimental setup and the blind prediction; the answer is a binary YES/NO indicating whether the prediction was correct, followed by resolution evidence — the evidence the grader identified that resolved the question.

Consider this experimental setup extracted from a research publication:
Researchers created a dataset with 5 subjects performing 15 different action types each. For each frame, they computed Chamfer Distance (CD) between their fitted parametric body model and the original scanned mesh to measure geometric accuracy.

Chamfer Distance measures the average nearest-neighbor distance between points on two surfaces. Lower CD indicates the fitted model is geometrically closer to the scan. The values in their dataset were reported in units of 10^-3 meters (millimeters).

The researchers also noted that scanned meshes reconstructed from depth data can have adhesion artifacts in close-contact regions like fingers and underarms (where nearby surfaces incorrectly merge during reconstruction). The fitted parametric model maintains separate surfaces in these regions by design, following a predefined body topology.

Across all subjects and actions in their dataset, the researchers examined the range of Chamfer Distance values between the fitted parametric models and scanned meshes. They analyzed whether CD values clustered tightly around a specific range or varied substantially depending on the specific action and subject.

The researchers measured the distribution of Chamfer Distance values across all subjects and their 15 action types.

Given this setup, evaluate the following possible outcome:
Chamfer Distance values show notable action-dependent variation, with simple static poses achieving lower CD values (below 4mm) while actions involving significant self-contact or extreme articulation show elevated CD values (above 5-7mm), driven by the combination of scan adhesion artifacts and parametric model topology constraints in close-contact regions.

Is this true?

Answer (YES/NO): NO